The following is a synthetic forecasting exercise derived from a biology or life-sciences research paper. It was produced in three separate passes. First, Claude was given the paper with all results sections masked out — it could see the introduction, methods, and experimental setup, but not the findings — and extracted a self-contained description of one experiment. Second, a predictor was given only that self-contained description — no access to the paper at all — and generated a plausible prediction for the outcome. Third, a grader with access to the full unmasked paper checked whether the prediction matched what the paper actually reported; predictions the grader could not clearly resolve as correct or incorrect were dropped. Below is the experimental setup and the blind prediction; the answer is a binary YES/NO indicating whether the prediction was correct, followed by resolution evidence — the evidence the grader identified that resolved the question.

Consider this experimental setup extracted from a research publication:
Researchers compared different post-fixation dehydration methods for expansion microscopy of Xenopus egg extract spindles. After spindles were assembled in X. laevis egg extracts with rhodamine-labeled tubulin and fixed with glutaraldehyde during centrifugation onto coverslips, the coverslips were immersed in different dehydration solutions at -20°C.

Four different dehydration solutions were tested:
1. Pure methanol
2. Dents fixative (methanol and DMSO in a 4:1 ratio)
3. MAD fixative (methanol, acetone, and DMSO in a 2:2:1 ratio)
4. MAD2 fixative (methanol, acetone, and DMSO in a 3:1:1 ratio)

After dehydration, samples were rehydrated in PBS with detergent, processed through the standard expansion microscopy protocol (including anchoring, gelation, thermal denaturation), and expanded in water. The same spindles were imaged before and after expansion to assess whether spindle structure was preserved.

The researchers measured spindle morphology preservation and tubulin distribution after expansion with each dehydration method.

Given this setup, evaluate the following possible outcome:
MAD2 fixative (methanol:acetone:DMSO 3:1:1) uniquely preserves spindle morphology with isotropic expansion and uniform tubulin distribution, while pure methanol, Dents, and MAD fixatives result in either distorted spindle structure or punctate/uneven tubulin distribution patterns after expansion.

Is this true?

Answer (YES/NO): NO